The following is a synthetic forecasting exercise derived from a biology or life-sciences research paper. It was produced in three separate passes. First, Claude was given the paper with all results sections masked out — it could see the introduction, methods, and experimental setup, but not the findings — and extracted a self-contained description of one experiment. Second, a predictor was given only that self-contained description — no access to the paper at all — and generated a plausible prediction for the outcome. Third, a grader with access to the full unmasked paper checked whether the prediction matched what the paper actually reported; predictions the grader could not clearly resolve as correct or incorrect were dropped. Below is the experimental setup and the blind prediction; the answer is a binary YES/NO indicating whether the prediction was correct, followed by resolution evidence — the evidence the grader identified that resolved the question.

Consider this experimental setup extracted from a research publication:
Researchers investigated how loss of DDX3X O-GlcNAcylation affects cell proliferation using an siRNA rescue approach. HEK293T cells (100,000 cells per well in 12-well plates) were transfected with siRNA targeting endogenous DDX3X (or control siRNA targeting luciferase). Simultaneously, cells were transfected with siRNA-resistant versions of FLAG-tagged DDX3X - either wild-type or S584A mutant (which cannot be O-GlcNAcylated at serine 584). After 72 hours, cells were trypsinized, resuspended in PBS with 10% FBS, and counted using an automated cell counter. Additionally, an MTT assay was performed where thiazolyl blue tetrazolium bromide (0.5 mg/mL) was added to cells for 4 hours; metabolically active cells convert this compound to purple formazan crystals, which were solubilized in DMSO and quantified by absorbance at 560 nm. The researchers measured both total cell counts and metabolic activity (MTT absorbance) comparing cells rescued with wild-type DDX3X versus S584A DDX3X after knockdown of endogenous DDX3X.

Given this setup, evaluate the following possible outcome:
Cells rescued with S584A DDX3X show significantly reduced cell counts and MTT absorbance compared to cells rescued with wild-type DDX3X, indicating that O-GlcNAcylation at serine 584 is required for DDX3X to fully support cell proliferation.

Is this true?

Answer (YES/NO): YES